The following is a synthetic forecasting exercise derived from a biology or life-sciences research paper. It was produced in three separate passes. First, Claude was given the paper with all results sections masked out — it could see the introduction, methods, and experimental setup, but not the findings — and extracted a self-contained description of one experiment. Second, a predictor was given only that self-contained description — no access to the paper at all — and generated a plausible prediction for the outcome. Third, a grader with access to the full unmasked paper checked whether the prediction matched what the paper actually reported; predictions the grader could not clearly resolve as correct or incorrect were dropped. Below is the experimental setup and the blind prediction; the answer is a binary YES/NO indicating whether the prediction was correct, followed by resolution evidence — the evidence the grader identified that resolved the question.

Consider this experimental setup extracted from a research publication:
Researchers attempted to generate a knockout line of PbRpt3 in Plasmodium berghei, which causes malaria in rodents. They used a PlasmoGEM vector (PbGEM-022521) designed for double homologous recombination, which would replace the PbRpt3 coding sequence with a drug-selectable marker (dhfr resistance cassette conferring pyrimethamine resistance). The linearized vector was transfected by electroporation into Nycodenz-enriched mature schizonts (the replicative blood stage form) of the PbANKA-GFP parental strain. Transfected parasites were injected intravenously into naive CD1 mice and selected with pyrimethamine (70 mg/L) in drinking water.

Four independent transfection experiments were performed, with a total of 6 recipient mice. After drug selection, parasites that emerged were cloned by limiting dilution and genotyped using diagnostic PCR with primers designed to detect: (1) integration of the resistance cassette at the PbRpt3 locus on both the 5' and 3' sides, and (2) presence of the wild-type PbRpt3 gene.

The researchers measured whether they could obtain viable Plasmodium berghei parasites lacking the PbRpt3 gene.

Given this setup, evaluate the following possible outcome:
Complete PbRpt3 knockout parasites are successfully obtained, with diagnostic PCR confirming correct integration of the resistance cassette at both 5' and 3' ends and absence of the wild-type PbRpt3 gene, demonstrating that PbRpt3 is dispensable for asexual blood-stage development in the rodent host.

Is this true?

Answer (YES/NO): NO